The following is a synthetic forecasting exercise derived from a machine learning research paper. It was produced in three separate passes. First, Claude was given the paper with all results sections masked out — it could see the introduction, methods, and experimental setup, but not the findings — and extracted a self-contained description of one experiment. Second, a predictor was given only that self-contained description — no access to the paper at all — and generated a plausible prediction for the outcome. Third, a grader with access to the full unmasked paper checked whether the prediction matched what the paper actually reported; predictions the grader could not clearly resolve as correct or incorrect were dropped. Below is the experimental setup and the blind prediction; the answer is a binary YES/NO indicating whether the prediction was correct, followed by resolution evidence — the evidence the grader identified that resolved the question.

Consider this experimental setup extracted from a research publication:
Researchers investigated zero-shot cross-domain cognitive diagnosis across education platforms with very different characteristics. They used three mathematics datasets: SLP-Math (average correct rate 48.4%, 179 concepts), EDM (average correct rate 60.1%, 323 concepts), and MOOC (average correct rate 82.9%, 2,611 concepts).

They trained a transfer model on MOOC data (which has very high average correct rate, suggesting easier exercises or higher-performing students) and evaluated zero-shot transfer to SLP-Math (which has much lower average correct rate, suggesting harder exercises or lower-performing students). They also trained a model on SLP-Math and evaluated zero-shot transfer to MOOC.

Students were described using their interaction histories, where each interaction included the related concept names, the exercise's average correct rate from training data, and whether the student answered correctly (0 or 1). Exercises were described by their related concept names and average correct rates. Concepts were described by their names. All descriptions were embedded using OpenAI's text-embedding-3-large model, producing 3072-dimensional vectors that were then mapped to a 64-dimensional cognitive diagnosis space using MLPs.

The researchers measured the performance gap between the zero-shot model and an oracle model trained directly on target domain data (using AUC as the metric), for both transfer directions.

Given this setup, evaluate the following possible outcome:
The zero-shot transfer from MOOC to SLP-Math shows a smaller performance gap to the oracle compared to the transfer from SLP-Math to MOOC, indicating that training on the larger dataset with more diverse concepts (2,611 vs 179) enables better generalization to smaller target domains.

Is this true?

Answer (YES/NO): YES